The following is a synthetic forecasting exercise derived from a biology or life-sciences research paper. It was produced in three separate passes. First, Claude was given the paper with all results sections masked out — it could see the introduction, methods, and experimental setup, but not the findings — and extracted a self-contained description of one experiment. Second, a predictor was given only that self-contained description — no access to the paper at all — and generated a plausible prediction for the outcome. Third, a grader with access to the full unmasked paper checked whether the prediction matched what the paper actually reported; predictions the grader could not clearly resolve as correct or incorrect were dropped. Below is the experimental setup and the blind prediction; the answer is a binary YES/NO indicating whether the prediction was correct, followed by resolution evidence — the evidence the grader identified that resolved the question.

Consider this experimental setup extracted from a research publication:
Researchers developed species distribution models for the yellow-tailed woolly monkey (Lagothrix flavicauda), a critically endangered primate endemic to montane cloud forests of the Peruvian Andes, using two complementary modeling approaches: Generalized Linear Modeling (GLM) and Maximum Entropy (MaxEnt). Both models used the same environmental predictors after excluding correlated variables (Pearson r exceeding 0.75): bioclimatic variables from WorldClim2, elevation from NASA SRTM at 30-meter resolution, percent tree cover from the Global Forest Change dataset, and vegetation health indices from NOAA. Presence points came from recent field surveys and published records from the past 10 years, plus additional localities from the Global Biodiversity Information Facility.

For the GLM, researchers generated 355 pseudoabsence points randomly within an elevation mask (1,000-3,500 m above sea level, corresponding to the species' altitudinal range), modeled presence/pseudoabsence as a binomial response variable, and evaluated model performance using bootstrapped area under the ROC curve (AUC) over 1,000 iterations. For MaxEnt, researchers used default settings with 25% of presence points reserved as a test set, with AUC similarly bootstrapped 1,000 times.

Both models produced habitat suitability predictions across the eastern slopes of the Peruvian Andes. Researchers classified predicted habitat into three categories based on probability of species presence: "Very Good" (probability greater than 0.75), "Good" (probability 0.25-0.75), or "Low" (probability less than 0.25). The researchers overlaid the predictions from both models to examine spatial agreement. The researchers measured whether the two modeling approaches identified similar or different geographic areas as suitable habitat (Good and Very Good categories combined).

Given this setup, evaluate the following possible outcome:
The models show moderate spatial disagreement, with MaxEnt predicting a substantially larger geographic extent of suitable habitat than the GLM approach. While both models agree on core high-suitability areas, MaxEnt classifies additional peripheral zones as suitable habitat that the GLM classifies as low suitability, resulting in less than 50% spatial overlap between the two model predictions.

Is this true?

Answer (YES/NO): YES